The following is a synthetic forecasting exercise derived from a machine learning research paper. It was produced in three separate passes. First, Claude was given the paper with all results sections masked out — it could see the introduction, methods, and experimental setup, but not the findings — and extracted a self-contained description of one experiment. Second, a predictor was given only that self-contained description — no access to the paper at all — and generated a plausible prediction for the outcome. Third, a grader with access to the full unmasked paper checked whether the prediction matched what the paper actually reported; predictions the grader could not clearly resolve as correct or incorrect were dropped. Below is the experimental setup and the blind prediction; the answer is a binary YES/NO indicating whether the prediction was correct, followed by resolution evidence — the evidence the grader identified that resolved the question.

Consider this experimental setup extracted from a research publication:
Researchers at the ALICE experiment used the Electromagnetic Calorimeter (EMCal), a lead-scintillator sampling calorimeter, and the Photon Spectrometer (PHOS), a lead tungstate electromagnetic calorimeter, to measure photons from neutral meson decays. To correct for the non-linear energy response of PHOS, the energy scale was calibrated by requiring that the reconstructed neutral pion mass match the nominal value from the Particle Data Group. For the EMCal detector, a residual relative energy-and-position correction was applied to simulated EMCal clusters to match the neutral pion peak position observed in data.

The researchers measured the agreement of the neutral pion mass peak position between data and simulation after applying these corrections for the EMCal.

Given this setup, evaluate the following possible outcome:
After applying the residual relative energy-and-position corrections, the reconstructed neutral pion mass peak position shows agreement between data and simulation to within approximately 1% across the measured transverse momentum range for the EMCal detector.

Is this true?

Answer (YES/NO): NO